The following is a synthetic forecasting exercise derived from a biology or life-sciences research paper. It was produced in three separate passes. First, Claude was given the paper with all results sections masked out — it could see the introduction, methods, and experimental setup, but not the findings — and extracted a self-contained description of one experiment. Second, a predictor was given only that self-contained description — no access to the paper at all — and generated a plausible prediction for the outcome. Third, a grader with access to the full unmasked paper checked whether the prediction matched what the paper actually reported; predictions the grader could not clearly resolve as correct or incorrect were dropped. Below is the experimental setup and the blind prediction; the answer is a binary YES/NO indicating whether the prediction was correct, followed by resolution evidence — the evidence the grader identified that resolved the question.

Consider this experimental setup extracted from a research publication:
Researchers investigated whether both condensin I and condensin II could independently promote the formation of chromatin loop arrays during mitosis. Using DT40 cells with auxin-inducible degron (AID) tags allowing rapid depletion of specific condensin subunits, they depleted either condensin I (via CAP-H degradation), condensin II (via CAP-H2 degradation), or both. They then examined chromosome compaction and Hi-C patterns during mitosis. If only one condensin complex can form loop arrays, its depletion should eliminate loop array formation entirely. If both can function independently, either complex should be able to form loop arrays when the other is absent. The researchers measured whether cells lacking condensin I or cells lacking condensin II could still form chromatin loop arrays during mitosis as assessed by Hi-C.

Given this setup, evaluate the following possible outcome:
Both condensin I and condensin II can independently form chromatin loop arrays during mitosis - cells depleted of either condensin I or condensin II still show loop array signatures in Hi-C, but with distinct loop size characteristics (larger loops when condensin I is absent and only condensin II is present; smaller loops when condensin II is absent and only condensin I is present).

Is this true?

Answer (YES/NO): YES